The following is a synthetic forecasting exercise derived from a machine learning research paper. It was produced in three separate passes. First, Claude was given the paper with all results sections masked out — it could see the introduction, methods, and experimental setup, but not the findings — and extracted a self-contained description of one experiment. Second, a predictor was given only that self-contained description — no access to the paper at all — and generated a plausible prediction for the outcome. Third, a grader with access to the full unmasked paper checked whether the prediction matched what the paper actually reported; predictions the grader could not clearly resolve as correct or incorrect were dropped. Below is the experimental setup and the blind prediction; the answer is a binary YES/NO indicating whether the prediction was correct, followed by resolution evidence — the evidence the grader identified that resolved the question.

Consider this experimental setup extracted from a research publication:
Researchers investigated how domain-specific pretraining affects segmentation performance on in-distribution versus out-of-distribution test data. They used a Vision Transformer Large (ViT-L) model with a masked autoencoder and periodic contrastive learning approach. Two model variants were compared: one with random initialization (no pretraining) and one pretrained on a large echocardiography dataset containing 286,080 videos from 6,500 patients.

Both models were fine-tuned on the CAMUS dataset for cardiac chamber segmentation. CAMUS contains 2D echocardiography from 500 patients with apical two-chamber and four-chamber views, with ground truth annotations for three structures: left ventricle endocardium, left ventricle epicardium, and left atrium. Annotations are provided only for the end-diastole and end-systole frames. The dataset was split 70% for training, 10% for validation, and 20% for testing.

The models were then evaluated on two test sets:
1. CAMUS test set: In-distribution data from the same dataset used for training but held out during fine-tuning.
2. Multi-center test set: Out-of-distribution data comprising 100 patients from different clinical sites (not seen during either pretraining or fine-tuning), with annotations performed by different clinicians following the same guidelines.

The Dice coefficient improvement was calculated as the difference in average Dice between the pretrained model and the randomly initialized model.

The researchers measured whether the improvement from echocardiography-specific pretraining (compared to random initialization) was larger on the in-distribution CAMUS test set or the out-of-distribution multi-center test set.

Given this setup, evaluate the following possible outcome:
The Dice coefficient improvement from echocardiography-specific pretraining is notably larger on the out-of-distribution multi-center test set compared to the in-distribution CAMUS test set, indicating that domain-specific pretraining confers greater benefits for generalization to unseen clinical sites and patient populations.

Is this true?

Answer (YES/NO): NO